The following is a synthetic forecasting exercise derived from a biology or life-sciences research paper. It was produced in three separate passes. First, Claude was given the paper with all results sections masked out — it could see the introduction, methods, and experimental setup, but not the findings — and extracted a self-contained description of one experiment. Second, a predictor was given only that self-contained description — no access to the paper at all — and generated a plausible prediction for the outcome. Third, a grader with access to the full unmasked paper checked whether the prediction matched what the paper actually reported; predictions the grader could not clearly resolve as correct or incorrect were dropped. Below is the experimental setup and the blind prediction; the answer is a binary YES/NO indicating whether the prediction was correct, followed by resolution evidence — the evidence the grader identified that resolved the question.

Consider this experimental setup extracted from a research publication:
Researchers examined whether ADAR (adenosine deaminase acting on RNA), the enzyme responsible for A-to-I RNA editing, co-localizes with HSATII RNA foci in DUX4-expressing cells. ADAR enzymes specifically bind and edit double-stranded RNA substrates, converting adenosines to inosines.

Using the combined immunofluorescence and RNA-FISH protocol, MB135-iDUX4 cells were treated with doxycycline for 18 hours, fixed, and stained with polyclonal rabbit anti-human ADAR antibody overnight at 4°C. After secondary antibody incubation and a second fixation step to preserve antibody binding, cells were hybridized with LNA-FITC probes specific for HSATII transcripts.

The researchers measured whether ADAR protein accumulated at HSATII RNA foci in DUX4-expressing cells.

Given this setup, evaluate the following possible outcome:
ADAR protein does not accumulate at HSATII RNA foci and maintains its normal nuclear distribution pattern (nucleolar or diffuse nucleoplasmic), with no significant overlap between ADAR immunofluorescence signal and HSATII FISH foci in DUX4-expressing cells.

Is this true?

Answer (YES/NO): NO